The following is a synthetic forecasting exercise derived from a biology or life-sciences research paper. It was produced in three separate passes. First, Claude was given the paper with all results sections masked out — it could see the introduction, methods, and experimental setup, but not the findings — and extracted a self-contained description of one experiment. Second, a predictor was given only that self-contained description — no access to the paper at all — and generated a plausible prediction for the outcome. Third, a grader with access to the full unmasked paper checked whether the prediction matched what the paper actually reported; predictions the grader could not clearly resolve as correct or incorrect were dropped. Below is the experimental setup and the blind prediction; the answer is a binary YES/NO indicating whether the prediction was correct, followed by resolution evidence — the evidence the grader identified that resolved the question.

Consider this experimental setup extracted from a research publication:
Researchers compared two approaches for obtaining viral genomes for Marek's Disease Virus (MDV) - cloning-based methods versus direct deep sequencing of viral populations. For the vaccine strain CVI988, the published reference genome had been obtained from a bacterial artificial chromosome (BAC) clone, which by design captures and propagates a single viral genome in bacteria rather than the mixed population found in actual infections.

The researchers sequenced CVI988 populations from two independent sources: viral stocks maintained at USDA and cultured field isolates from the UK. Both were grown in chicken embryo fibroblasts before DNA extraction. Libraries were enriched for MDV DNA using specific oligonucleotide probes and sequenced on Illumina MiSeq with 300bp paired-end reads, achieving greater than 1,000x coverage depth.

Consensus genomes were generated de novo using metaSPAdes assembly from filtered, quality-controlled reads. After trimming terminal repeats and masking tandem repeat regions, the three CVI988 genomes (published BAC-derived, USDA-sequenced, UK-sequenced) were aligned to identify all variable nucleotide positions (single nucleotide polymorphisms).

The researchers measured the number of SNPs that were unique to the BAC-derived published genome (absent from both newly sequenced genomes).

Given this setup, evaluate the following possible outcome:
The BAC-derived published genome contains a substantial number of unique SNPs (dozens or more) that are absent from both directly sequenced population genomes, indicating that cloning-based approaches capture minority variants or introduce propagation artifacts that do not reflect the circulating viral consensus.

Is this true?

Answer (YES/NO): NO